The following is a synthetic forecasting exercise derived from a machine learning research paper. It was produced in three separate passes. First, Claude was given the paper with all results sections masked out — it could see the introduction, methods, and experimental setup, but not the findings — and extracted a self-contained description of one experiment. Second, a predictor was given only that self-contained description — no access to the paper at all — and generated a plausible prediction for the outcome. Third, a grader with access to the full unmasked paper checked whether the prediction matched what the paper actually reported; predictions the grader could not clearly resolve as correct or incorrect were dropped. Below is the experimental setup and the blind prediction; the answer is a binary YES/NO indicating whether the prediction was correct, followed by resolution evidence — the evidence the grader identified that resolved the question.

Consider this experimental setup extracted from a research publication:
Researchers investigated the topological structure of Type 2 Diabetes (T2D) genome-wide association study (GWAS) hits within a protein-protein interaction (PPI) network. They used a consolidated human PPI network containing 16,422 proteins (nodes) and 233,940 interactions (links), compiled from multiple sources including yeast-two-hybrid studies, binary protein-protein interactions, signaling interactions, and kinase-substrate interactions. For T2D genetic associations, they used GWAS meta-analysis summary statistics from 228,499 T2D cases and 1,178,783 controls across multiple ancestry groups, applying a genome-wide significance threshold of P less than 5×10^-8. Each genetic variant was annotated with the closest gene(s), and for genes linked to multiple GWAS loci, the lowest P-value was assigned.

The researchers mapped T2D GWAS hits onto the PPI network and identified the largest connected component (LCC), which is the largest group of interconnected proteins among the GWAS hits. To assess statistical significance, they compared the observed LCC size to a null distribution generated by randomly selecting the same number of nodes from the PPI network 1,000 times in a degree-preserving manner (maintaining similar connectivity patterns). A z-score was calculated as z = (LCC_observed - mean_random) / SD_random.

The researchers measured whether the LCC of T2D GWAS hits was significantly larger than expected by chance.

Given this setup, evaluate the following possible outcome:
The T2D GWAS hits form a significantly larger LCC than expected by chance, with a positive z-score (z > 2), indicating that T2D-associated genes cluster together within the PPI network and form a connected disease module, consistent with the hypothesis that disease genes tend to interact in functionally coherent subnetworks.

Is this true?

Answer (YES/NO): NO